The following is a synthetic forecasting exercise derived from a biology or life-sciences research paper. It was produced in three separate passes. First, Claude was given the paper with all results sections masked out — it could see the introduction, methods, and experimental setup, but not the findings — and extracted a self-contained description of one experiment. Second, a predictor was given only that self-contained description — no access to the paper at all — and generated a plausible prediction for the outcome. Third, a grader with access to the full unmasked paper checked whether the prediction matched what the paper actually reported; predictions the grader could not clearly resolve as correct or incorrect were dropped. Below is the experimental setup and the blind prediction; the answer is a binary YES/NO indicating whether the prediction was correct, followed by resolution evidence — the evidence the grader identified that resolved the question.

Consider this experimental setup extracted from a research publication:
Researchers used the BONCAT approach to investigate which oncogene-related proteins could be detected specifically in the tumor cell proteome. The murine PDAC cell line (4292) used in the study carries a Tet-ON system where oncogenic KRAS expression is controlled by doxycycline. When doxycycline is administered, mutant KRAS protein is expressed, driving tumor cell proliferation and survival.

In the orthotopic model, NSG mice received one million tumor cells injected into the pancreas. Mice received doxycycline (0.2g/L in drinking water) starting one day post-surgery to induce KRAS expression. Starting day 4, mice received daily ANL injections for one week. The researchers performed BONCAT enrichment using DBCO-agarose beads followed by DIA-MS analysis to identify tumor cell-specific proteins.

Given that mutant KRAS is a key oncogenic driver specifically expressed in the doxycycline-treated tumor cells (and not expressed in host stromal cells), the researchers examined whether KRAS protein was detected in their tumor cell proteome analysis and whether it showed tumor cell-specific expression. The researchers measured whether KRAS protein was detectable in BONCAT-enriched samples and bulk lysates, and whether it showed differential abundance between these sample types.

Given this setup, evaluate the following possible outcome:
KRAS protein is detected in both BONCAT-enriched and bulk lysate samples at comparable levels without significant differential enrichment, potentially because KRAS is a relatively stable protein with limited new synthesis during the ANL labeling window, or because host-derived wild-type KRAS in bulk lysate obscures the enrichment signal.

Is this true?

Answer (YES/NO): NO